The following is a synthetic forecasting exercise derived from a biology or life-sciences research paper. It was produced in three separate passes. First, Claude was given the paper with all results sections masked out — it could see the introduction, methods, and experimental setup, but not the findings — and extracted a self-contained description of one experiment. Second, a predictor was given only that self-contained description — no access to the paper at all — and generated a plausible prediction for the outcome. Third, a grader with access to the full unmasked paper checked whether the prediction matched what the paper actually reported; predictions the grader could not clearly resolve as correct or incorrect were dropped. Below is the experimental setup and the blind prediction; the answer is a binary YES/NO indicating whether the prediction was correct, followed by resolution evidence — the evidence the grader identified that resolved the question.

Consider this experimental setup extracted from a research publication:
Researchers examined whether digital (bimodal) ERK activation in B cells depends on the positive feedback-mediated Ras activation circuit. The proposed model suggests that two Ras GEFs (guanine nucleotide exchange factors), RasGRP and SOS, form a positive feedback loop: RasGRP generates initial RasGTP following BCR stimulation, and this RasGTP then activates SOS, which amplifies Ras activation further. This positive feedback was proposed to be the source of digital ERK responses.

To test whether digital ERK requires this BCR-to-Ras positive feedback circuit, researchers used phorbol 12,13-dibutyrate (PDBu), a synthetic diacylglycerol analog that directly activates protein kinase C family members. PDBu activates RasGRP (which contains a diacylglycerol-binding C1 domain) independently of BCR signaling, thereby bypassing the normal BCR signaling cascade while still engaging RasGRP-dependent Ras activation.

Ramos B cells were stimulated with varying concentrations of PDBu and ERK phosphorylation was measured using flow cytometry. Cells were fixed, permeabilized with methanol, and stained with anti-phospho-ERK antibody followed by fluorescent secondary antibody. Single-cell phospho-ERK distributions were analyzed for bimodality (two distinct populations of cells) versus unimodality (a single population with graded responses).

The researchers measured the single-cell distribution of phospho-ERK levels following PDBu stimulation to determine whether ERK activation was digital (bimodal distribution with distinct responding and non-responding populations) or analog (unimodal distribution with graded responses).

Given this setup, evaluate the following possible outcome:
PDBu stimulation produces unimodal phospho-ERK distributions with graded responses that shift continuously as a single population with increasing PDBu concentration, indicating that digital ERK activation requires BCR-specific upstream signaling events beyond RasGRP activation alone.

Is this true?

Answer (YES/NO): NO